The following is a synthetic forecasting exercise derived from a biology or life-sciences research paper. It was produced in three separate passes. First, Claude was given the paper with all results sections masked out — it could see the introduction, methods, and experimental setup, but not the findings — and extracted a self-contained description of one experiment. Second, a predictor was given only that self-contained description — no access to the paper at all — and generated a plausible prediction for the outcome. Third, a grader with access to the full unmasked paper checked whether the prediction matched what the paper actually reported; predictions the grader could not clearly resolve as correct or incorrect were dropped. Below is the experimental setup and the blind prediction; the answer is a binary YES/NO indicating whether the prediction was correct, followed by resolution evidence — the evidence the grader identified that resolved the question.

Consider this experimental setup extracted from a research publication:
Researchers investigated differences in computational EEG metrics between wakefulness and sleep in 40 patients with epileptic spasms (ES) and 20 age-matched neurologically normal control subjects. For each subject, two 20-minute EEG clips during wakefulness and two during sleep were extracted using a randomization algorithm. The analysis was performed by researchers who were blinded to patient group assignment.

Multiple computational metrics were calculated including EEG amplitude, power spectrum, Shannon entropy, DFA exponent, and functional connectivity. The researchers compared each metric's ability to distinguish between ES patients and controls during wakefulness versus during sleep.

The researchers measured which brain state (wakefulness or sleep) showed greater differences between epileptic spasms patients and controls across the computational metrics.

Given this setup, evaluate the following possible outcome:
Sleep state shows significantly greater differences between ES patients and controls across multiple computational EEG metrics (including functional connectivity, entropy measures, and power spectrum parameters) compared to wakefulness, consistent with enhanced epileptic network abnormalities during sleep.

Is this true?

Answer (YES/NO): NO